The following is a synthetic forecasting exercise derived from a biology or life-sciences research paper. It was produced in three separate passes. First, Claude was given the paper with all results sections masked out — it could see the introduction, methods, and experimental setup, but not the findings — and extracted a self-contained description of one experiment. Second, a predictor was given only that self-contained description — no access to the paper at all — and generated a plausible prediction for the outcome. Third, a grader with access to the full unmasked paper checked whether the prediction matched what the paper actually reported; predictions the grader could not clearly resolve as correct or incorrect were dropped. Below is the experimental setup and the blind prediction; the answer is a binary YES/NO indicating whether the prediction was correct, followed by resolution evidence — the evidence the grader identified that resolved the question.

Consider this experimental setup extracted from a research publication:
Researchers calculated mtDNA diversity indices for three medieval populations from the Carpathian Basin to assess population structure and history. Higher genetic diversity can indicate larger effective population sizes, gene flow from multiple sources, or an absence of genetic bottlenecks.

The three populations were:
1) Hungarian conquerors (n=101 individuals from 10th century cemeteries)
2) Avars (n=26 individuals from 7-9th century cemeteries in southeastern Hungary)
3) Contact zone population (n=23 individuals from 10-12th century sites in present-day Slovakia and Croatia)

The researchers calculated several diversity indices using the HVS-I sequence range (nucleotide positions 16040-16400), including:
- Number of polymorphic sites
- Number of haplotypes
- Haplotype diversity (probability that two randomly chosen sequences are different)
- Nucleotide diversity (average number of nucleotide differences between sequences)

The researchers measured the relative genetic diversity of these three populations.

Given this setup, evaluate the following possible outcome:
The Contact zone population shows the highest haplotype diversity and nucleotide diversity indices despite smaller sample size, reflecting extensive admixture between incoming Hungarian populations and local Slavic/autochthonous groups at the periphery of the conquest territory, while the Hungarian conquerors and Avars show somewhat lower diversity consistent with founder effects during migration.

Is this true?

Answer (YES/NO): NO